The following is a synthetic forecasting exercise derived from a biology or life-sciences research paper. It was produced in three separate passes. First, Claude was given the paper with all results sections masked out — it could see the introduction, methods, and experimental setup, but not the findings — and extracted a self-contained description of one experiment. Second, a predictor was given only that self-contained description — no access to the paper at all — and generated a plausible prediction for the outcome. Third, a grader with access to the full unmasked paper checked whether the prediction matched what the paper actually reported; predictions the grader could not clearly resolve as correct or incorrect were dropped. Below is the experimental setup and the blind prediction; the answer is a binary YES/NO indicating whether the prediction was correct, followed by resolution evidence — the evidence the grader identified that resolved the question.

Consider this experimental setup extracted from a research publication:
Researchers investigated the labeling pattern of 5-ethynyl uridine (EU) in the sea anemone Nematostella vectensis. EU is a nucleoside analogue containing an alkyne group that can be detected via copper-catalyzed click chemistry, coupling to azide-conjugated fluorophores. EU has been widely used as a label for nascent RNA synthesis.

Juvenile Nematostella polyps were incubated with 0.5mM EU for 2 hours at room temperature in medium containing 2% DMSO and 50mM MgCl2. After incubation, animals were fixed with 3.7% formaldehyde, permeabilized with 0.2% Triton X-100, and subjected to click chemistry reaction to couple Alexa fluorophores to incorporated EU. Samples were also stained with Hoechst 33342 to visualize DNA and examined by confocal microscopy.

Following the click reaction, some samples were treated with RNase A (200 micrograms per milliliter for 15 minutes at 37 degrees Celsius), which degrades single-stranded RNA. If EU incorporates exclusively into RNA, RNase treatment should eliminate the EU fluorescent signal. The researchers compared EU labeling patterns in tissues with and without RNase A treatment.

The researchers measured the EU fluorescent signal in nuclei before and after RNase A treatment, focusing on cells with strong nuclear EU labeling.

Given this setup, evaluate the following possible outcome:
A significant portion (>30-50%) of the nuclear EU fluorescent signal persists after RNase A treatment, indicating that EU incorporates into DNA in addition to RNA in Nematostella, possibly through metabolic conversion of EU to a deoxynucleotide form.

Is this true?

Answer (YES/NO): YES